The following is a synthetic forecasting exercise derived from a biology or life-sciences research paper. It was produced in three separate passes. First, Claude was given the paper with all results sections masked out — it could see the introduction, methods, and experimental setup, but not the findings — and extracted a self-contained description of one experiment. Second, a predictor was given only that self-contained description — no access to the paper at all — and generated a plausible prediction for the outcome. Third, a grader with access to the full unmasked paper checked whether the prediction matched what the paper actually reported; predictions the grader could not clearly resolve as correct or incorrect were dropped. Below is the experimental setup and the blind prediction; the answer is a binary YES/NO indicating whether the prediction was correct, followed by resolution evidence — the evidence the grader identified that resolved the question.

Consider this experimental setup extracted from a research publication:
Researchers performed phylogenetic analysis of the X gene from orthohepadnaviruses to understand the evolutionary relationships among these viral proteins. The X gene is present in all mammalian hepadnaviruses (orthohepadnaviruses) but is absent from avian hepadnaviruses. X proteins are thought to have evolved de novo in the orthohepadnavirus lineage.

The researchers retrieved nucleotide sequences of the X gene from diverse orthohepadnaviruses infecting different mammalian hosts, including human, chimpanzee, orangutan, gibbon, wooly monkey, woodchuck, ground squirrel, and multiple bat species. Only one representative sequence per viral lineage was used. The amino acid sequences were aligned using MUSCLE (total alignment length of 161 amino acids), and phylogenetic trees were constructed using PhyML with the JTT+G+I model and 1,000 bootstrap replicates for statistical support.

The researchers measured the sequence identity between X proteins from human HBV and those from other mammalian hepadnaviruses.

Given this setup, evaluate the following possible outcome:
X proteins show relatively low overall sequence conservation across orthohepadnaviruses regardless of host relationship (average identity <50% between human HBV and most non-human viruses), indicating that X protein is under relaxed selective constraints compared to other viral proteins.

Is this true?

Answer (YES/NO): NO